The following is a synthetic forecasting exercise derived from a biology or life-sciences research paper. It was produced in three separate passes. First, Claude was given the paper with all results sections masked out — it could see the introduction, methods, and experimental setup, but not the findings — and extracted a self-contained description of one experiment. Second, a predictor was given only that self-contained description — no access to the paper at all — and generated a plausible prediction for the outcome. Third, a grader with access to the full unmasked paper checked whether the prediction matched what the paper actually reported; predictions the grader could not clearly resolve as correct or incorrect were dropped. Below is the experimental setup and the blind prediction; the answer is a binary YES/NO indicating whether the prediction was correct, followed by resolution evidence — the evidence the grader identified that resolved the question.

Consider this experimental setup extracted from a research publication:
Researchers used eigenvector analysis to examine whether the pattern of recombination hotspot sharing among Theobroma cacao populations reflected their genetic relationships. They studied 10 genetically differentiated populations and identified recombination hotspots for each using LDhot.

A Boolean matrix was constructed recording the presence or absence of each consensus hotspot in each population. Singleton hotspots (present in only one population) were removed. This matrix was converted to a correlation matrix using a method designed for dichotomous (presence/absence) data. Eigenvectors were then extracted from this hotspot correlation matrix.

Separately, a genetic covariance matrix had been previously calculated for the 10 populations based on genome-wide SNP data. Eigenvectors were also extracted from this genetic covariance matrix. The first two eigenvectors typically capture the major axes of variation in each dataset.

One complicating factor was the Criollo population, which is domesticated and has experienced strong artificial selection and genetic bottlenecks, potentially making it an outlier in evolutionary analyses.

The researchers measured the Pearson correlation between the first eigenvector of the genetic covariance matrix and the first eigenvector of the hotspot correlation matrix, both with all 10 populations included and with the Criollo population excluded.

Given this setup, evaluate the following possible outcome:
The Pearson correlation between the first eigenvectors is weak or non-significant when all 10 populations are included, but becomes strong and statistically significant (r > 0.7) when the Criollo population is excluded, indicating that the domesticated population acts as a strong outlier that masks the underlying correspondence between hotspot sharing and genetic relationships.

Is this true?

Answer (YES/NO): NO